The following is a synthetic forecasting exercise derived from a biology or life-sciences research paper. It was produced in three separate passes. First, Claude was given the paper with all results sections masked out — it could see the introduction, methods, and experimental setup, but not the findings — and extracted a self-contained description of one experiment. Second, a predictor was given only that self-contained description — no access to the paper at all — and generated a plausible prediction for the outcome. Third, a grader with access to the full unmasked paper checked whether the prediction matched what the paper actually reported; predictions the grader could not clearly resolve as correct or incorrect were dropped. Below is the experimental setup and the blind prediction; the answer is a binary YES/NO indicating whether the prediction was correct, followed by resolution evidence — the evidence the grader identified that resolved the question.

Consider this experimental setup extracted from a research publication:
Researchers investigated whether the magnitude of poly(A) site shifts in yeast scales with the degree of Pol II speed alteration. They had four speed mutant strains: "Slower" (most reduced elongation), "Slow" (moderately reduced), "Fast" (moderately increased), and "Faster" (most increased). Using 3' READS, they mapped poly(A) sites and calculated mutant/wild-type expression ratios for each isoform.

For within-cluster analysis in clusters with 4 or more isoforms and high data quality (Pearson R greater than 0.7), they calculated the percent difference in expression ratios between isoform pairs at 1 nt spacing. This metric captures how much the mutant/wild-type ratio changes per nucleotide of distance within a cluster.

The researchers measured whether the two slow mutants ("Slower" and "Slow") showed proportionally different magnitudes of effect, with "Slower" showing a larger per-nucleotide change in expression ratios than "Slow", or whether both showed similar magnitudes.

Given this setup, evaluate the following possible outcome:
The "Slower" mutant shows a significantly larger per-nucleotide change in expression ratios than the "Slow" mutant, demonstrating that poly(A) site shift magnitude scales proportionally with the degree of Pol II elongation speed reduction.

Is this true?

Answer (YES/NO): YES